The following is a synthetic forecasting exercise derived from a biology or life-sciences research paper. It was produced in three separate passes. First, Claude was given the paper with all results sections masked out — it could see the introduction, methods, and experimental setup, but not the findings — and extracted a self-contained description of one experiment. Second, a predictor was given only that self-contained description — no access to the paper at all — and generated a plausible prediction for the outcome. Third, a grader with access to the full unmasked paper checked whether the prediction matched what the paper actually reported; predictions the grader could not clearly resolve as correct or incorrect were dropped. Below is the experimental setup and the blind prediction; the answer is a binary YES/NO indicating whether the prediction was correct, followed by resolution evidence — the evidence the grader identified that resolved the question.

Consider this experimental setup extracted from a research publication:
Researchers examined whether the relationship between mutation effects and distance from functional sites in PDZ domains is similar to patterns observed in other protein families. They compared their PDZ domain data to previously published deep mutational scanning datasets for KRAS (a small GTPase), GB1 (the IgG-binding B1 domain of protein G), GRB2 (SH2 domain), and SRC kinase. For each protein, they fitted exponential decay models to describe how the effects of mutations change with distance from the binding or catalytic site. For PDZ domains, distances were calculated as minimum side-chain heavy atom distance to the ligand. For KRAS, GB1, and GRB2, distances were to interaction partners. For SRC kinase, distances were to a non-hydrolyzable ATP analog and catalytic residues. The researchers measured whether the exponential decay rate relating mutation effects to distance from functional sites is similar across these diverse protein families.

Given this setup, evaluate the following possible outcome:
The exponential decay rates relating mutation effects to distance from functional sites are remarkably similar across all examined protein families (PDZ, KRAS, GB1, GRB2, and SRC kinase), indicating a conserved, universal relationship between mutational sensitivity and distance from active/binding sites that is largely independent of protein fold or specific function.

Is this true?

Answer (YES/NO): NO